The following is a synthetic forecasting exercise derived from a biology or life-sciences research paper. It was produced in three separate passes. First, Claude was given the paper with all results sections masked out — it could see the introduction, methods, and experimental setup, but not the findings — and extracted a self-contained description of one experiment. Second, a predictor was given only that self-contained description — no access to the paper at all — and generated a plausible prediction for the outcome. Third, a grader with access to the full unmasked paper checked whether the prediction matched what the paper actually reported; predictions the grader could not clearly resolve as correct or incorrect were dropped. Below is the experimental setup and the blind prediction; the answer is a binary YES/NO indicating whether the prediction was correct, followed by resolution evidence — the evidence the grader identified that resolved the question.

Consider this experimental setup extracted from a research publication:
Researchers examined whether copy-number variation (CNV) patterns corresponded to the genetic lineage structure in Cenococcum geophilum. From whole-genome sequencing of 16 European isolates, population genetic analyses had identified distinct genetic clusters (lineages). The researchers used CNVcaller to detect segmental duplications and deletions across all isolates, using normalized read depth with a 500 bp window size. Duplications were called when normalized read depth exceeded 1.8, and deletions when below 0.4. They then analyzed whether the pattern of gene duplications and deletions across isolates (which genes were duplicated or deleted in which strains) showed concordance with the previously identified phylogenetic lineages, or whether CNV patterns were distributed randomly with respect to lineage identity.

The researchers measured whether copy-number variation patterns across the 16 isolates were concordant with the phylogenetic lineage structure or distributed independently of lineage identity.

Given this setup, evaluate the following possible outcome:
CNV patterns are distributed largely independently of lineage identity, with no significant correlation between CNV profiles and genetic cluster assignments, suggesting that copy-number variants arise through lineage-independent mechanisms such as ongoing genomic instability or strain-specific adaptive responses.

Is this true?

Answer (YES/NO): NO